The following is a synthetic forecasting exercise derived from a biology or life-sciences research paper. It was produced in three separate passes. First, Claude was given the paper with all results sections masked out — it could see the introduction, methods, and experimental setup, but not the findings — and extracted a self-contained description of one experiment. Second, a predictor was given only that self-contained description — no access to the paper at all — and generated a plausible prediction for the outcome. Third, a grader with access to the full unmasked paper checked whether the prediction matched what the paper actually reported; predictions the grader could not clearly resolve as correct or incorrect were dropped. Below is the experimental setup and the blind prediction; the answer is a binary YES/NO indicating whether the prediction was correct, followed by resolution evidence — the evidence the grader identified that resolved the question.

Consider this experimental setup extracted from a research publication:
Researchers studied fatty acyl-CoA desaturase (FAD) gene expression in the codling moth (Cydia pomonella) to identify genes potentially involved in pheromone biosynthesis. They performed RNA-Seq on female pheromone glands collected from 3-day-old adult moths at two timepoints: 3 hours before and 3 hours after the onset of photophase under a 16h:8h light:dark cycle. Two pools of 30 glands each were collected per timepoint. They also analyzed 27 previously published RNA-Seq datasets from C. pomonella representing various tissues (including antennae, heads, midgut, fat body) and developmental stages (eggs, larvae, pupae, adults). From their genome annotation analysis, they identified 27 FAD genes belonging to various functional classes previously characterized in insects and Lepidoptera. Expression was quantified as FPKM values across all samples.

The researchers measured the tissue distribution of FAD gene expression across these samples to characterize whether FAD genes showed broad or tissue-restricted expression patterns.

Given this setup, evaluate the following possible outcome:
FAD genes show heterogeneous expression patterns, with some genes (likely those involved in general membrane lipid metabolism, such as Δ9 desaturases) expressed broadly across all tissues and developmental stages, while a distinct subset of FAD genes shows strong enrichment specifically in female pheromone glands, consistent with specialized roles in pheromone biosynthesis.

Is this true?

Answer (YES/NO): YES